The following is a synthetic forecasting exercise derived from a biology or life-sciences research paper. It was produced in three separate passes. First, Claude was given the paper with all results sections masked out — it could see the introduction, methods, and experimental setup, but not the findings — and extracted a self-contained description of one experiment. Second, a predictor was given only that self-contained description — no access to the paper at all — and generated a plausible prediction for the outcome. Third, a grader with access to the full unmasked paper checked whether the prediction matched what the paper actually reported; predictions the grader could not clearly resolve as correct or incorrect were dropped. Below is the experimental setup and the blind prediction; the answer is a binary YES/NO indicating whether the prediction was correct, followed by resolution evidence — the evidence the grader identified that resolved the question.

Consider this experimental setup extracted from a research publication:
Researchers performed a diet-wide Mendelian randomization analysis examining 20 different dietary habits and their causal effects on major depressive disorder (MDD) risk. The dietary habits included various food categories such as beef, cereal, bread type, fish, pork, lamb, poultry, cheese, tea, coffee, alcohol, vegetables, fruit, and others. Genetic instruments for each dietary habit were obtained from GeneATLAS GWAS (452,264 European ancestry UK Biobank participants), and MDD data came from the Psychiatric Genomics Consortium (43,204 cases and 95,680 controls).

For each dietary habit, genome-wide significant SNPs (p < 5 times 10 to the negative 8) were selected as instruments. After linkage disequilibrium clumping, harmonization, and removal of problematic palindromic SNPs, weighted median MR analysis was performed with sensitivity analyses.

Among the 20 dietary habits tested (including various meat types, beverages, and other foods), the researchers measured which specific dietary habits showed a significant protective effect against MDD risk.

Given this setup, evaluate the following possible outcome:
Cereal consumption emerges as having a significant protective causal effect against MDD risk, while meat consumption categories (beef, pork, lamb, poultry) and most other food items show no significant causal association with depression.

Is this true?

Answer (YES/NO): NO